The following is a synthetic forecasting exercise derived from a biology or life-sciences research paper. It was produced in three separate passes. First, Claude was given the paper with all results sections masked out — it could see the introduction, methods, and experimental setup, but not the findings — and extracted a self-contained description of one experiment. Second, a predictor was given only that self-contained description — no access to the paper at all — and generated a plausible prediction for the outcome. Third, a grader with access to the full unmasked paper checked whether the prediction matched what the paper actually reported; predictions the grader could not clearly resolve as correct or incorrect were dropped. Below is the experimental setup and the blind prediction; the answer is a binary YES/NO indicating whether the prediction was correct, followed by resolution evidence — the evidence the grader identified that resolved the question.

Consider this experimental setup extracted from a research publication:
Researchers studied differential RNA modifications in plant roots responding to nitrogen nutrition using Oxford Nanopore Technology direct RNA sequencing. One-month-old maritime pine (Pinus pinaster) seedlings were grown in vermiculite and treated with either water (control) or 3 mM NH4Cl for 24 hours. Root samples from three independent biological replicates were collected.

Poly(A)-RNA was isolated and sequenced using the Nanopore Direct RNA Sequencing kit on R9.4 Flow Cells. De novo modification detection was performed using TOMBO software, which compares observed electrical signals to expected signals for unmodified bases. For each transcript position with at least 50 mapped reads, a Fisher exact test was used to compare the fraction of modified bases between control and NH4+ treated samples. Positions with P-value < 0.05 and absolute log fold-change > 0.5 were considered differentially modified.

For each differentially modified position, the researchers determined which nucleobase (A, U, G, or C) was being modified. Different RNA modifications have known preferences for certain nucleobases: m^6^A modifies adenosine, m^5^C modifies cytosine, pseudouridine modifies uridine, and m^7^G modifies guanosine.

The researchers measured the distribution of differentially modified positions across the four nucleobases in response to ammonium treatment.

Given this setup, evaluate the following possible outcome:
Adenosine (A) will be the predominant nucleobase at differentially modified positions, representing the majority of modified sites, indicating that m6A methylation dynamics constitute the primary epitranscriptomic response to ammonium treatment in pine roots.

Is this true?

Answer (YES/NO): NO